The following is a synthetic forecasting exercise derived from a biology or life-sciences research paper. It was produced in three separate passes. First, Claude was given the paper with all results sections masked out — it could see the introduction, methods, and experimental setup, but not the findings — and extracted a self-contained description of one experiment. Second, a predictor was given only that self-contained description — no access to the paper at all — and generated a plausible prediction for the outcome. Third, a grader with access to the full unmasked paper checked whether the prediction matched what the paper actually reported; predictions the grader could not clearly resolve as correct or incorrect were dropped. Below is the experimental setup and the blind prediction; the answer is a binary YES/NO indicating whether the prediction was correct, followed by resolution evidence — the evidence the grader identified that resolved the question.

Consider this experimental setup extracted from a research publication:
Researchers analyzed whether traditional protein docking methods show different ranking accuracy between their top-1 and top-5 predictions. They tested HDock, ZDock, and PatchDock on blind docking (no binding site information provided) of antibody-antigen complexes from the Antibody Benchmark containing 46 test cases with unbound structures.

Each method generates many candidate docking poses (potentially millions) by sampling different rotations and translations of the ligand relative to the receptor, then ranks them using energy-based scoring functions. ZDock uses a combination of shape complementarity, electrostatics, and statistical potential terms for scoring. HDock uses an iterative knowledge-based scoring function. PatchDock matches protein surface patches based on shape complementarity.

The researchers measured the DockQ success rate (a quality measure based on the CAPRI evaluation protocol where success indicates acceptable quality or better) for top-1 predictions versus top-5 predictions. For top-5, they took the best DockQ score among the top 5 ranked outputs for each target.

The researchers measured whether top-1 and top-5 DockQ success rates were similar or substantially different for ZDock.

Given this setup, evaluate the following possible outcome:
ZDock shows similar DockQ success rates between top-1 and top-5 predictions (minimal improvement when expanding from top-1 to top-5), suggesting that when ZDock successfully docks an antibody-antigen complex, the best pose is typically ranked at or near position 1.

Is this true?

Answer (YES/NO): NO